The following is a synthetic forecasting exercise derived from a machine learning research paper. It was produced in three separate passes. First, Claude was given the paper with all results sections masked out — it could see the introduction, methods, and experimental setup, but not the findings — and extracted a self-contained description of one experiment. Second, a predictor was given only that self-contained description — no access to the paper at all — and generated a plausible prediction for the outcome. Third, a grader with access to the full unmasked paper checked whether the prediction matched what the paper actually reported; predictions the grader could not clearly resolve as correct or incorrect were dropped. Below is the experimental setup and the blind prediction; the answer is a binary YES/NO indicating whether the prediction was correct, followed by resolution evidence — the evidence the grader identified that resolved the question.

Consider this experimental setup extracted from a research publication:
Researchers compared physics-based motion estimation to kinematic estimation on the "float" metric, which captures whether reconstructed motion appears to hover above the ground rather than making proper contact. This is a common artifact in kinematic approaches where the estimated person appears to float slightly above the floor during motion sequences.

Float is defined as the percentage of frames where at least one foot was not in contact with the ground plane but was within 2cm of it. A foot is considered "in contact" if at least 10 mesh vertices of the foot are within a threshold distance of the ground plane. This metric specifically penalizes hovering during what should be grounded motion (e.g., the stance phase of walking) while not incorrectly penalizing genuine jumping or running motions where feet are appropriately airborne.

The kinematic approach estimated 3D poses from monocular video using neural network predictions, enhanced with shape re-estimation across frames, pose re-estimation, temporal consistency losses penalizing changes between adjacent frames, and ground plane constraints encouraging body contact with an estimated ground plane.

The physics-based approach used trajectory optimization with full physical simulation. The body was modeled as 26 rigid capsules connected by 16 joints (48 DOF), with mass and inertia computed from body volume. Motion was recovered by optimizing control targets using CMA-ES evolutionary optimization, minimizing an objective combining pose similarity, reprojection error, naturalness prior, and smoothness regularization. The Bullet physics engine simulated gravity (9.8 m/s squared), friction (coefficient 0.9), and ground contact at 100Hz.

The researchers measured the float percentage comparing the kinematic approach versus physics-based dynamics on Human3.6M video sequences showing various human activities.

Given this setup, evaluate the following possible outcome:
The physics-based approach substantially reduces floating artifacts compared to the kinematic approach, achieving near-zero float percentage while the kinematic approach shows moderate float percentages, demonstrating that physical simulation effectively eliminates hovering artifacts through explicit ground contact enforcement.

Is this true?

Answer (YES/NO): NO